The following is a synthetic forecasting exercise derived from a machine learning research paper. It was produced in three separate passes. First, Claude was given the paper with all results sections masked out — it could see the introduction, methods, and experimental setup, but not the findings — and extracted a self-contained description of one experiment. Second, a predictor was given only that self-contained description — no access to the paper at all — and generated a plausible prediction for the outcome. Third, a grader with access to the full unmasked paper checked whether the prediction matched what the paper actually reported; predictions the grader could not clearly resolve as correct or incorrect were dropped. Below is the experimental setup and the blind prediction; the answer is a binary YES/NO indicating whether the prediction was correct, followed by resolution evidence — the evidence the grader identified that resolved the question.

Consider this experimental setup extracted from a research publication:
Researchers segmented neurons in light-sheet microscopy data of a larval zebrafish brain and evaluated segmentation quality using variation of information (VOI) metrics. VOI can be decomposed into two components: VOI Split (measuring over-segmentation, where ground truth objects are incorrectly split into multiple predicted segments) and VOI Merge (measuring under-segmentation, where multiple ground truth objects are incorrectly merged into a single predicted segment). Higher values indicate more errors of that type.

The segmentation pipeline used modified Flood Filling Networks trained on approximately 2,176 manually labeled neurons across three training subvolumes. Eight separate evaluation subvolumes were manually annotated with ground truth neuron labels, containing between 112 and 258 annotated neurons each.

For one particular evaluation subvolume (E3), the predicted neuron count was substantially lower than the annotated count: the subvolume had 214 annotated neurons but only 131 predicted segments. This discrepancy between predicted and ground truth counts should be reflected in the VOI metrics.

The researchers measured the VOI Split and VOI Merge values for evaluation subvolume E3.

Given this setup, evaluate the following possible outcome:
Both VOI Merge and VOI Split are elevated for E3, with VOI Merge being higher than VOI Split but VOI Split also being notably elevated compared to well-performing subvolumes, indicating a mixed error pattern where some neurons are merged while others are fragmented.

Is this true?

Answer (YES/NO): NO